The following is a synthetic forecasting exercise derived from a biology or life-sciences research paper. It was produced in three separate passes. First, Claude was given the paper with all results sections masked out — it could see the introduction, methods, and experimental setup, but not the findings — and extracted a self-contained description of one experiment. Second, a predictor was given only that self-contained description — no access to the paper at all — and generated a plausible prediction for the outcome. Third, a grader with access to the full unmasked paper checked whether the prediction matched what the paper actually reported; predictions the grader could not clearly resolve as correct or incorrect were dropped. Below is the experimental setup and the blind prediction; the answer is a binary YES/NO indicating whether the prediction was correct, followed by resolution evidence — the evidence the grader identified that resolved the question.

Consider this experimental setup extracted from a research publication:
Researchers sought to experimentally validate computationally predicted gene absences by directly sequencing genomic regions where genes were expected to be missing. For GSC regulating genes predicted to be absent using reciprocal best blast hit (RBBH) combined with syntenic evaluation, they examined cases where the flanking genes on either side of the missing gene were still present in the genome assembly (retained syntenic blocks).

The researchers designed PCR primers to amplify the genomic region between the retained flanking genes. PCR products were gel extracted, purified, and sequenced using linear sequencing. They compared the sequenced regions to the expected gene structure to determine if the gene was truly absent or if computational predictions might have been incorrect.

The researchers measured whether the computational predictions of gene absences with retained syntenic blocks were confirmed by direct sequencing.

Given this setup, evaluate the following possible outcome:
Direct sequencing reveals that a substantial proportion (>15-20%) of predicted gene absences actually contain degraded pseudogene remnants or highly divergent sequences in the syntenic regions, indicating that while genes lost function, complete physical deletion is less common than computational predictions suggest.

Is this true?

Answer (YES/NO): NO